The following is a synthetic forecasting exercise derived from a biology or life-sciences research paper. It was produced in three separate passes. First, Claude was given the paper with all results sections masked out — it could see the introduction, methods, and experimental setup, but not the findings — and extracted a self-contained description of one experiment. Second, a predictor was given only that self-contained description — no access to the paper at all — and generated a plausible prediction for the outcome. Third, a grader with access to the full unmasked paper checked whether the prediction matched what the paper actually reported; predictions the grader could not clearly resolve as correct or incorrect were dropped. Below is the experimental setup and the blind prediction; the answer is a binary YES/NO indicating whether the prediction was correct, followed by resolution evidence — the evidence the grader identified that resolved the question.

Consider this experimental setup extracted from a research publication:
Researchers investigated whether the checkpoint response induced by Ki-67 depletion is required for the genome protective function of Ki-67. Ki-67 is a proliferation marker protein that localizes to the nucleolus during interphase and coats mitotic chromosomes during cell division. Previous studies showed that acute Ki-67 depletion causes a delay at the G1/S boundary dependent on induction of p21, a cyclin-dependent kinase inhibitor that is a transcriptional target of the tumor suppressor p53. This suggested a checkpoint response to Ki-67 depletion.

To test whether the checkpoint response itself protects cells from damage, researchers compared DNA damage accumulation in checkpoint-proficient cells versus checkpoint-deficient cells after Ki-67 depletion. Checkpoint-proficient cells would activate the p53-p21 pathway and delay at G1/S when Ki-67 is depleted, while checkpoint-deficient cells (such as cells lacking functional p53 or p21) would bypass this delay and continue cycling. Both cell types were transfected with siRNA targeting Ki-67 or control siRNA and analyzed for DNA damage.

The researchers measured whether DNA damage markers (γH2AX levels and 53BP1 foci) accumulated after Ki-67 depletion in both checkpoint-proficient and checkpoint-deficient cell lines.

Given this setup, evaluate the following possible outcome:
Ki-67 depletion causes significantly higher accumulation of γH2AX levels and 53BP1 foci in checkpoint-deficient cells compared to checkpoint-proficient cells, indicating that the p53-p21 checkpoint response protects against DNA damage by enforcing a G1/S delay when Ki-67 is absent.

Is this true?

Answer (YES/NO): NO